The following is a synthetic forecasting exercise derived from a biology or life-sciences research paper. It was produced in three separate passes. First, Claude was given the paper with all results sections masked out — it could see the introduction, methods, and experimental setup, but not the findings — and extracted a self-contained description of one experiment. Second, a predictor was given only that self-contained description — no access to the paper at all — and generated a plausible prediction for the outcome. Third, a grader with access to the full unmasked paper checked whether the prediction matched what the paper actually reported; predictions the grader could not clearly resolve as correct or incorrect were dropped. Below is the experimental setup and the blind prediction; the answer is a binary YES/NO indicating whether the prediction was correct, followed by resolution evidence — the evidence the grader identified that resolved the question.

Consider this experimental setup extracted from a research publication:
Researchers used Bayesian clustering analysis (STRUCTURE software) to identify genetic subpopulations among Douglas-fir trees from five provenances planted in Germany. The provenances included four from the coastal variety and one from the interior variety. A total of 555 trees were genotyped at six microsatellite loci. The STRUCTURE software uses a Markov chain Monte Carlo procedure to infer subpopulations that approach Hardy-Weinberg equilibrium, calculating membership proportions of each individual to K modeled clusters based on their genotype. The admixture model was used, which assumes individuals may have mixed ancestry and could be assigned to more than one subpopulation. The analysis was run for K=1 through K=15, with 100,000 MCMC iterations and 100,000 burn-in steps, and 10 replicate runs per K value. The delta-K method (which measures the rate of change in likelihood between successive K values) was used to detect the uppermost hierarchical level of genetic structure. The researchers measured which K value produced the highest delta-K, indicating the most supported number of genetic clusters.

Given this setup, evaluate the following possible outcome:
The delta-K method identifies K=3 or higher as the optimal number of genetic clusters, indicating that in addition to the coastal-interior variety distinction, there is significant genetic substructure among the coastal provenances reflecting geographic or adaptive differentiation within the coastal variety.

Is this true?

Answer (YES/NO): NO